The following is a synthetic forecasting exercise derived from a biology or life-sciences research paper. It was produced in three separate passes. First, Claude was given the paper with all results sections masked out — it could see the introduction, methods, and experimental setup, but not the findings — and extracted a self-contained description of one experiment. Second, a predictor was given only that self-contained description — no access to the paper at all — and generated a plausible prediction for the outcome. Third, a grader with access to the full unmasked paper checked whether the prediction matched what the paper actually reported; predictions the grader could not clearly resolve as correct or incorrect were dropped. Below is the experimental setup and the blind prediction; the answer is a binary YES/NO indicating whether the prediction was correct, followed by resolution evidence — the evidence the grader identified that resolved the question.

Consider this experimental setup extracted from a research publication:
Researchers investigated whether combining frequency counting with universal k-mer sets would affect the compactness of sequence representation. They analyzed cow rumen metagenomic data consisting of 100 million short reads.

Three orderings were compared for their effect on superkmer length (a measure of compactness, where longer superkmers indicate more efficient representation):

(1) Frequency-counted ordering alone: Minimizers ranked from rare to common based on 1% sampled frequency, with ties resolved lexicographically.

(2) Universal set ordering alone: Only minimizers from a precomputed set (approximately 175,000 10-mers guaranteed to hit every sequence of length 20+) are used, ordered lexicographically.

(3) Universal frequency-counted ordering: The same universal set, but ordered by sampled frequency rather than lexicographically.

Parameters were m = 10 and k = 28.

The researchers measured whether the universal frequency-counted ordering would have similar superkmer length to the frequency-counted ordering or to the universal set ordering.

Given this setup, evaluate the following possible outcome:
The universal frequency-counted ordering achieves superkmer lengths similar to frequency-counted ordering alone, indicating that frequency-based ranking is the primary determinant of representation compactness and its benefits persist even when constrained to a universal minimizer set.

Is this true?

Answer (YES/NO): NO